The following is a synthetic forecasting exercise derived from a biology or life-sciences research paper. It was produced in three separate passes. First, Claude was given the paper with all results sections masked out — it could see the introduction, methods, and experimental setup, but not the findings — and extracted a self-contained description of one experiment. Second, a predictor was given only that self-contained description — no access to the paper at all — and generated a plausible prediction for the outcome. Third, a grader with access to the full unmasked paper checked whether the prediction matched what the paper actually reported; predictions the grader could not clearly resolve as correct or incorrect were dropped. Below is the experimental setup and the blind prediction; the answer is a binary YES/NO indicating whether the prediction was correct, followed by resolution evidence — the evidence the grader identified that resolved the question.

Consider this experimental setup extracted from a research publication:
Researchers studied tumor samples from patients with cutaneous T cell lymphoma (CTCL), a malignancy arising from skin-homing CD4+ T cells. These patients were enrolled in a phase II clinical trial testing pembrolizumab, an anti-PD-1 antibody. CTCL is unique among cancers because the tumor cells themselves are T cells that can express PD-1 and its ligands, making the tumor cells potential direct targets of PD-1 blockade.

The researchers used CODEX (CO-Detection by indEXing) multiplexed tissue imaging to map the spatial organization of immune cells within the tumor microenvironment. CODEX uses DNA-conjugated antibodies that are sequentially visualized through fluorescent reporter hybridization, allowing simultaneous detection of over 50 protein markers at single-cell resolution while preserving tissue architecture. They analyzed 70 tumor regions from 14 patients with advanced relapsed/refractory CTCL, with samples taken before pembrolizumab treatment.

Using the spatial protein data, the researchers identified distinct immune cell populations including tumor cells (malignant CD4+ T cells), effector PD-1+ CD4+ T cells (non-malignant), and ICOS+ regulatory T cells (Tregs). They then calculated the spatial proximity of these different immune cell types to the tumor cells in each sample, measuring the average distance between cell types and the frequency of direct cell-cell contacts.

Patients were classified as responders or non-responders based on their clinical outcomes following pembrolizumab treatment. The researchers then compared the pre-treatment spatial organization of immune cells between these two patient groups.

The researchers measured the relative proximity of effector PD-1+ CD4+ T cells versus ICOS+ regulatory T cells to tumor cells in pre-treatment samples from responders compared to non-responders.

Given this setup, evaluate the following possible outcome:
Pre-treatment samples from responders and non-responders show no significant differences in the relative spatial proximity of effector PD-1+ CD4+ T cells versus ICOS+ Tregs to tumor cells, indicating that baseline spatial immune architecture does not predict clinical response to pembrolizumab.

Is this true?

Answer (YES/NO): NO